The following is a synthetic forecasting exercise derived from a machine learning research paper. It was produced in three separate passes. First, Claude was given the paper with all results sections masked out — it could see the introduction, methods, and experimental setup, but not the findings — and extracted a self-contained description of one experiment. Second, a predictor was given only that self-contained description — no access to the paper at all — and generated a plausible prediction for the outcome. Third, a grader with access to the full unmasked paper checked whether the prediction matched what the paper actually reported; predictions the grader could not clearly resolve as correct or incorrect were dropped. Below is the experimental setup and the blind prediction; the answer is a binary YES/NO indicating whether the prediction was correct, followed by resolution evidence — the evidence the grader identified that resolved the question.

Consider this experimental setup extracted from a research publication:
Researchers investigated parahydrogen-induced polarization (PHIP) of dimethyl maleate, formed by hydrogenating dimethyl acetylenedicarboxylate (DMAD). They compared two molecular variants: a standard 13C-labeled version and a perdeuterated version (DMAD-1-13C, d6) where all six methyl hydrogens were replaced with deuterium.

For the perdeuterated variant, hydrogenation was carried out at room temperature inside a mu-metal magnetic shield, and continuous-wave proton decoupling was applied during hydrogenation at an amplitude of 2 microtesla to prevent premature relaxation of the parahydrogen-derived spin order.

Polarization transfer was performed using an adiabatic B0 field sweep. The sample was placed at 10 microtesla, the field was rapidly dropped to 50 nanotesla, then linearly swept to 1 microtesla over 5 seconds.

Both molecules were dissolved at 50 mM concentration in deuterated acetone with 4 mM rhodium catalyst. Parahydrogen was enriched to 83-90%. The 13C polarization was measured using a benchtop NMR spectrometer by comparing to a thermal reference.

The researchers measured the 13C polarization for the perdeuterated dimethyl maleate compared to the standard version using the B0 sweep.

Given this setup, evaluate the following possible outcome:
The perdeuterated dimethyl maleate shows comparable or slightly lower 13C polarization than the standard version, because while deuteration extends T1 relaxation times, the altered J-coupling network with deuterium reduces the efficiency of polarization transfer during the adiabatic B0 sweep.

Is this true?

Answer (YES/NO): NO